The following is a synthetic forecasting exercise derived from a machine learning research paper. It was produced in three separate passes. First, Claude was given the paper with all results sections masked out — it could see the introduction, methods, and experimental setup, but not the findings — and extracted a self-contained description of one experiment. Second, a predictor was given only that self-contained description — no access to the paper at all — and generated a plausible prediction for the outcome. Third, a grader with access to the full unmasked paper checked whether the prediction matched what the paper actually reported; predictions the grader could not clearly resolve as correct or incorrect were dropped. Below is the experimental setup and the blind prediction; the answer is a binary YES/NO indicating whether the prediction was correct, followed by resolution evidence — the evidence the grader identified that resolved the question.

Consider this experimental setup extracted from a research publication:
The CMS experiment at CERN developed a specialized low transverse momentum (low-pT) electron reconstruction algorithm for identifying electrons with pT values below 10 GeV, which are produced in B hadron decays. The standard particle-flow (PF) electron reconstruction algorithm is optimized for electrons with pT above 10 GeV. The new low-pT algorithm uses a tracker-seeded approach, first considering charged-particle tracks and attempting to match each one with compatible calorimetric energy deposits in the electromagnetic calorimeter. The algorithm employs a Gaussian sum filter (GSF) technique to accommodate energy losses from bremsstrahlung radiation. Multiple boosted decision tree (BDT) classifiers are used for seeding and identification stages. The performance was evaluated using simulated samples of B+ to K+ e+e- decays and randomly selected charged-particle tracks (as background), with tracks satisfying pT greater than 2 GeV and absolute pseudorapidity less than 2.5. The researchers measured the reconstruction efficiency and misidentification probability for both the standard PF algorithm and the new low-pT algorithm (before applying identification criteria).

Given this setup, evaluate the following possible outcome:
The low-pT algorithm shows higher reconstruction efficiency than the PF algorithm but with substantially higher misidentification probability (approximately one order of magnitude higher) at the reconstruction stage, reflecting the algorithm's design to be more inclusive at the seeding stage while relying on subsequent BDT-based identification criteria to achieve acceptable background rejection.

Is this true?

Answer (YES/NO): YES